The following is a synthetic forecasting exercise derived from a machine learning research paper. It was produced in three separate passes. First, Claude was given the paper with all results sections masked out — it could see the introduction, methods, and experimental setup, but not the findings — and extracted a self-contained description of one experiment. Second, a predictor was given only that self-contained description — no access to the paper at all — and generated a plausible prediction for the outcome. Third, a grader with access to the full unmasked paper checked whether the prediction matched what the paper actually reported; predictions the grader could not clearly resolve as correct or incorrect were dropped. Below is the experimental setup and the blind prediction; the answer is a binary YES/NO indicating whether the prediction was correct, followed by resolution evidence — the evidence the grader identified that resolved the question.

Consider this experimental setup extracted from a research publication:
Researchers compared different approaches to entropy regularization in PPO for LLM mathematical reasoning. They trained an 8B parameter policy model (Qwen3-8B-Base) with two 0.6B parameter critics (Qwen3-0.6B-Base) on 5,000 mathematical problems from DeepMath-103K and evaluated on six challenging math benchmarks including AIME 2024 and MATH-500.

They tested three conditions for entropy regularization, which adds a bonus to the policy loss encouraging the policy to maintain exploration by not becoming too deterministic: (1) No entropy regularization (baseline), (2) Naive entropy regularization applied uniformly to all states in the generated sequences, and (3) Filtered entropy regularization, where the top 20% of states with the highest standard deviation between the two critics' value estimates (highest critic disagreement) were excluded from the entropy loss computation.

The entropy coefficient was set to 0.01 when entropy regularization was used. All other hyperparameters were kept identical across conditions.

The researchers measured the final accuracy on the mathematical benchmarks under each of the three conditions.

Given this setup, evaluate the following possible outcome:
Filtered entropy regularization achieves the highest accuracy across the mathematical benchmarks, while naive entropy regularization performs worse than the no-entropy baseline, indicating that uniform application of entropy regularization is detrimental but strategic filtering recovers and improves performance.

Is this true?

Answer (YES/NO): YES